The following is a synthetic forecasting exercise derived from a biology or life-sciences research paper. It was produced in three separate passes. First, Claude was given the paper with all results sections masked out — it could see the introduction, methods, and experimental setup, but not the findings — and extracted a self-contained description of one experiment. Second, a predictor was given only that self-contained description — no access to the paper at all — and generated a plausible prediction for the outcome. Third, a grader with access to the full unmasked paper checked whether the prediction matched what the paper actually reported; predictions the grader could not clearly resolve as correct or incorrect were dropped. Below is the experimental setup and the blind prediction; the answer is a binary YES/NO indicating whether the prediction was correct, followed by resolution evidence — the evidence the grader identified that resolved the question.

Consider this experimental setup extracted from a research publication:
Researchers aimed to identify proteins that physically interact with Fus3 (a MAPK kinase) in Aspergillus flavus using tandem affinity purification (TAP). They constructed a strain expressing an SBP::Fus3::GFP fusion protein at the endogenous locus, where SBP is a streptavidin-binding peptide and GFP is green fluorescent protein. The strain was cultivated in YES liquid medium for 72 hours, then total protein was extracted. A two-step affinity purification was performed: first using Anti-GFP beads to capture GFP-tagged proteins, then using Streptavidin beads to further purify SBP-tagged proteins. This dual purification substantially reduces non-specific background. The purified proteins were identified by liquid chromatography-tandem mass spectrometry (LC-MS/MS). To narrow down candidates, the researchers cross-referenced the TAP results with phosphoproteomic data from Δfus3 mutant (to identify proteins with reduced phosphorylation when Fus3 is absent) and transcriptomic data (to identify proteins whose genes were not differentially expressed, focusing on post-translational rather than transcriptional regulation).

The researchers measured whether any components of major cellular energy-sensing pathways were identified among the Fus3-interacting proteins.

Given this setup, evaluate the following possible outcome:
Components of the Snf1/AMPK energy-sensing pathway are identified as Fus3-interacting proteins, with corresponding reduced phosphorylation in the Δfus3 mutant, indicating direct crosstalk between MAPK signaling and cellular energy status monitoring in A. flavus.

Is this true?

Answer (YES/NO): YES